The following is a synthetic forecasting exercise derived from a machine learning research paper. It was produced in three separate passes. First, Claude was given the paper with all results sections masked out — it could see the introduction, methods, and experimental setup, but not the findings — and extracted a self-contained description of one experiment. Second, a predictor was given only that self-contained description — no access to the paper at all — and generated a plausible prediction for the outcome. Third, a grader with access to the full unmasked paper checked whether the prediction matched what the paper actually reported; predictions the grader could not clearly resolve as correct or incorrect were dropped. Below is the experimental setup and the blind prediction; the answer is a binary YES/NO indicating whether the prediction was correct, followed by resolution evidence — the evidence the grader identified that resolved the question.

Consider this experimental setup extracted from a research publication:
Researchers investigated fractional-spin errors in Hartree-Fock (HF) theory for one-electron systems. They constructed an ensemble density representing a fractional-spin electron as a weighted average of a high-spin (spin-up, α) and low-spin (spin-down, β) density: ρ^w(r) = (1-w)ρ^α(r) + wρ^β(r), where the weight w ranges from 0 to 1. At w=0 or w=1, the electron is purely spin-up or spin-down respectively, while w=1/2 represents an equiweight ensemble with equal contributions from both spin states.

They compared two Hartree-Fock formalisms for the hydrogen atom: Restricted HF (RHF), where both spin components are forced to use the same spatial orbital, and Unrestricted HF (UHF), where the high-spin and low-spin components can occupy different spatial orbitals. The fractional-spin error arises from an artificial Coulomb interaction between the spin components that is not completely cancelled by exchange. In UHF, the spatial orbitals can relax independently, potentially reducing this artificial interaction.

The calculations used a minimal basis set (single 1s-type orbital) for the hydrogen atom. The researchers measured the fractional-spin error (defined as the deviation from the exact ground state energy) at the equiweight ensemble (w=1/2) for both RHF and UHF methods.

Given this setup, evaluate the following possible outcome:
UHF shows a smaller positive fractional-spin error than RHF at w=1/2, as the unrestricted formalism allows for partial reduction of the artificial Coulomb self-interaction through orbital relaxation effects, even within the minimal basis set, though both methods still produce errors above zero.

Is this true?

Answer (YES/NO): NO